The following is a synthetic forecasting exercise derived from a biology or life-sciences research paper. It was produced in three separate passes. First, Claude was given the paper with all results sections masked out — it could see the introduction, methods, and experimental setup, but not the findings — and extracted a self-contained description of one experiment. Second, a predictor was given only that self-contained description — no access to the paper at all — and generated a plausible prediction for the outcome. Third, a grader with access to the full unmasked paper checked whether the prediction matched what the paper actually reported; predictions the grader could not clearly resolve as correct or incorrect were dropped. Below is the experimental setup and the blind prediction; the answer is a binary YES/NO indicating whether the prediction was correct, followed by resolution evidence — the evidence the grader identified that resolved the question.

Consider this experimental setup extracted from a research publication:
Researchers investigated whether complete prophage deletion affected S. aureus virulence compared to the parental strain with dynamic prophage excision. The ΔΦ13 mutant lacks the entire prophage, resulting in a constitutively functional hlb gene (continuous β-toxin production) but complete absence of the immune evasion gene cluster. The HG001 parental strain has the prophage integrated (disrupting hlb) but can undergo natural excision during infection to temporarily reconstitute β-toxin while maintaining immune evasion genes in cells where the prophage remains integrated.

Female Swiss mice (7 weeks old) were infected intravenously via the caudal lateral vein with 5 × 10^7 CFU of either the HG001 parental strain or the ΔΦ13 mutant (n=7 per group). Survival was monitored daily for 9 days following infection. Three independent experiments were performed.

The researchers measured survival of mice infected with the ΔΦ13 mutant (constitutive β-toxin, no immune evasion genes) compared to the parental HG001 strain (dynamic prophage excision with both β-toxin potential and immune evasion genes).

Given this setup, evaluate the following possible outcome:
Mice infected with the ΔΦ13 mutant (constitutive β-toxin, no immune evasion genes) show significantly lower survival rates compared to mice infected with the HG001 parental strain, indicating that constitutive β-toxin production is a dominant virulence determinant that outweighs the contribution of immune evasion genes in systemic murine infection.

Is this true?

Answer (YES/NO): YES